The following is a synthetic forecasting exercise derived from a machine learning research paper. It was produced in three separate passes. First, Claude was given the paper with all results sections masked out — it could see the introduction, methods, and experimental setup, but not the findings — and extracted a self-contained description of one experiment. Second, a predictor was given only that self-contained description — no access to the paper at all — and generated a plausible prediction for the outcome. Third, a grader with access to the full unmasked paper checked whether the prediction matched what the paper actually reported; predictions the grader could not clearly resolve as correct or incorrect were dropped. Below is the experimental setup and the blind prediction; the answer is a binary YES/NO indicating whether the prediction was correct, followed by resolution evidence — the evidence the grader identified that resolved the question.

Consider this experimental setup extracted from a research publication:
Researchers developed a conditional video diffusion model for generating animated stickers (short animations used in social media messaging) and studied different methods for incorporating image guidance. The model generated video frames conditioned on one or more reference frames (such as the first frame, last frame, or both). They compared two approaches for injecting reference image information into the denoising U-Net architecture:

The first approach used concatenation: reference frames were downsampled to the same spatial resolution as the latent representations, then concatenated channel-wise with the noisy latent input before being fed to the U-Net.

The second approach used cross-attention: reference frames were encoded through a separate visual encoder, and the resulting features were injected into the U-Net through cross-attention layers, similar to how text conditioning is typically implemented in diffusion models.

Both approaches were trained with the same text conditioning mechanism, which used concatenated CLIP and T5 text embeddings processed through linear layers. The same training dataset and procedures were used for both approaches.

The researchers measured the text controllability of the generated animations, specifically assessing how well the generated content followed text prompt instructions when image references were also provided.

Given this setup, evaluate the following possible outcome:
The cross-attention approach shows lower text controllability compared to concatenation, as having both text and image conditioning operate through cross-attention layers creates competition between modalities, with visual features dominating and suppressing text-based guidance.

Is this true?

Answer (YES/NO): YES